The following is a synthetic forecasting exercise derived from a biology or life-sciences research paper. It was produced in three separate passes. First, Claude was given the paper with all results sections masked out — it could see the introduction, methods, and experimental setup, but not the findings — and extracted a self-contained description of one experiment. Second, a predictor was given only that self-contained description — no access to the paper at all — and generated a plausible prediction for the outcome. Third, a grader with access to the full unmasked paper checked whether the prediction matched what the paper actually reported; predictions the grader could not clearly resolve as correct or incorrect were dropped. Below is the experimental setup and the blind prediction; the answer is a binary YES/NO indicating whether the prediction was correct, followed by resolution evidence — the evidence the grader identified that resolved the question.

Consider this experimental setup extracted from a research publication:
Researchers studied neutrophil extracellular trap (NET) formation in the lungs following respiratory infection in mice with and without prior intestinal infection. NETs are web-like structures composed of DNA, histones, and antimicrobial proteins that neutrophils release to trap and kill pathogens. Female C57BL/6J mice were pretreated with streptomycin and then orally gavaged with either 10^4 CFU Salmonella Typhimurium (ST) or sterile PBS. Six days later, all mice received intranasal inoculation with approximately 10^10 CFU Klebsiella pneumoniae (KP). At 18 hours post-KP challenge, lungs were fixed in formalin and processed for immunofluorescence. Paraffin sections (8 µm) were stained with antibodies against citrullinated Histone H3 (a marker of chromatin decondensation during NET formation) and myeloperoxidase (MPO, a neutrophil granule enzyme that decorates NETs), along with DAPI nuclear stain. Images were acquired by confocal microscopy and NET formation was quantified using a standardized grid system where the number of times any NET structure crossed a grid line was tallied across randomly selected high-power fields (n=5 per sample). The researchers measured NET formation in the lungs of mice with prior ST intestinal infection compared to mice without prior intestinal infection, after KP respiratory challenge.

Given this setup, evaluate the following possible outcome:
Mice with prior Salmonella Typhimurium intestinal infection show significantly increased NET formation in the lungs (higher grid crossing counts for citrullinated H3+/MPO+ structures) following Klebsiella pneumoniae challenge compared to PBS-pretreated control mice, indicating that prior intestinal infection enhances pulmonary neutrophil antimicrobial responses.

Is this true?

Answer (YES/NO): NO